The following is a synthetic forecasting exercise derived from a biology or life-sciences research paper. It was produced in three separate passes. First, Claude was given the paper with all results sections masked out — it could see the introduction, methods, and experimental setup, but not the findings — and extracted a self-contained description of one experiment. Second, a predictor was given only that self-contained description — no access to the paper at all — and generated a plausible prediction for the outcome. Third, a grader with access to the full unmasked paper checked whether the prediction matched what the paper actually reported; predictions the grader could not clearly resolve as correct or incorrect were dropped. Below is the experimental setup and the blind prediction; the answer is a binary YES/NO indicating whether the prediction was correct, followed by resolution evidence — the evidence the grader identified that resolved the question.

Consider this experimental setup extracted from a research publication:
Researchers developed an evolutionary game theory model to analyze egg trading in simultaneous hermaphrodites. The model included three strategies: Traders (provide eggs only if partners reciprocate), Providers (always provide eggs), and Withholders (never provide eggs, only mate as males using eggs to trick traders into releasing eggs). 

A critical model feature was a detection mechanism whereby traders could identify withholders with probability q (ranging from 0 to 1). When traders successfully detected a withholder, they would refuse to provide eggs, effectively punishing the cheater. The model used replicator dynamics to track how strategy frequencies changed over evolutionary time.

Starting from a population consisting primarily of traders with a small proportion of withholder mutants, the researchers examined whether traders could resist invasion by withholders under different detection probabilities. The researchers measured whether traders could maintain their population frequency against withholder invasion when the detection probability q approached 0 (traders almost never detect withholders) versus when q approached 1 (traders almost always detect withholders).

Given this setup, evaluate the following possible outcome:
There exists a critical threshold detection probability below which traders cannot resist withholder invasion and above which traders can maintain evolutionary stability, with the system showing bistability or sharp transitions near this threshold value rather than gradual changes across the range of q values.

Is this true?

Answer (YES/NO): NO